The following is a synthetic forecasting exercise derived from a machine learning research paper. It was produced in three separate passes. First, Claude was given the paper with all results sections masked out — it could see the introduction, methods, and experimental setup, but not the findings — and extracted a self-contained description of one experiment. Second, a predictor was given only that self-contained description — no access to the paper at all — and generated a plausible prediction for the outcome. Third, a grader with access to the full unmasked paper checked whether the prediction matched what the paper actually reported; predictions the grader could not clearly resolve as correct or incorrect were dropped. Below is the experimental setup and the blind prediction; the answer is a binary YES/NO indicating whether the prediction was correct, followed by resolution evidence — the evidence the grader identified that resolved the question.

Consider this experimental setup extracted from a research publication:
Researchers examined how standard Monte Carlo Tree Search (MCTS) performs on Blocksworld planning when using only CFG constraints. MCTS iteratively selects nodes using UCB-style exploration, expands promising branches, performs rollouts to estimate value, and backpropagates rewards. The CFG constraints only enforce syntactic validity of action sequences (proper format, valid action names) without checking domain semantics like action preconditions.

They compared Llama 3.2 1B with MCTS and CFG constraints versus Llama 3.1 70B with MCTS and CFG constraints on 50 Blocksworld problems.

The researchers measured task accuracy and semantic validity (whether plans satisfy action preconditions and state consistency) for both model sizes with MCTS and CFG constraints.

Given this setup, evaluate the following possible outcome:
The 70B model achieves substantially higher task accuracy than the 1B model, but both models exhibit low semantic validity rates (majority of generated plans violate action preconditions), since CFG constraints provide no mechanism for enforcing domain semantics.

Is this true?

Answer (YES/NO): NO